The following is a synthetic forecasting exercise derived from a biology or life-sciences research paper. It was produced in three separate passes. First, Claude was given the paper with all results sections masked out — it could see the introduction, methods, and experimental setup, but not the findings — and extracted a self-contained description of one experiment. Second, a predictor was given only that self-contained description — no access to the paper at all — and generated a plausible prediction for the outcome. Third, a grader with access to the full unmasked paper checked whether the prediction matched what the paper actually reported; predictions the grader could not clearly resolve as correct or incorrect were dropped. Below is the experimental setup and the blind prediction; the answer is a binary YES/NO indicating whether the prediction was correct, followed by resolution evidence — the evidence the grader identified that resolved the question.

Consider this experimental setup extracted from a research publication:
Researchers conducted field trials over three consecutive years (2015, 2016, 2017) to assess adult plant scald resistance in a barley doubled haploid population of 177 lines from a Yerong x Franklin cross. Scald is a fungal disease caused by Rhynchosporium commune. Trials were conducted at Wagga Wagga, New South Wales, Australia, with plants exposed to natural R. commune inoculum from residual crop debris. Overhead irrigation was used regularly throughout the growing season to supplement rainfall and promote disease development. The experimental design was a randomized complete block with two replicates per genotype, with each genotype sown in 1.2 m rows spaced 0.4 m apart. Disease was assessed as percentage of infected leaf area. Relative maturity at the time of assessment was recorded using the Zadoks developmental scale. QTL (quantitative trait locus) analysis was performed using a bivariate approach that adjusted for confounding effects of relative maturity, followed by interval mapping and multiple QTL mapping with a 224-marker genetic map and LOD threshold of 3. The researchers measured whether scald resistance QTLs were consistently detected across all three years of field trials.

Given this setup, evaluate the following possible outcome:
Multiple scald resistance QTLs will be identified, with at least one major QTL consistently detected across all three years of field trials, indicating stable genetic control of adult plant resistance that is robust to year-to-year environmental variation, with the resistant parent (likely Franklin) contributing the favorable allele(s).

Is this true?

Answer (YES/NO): NO